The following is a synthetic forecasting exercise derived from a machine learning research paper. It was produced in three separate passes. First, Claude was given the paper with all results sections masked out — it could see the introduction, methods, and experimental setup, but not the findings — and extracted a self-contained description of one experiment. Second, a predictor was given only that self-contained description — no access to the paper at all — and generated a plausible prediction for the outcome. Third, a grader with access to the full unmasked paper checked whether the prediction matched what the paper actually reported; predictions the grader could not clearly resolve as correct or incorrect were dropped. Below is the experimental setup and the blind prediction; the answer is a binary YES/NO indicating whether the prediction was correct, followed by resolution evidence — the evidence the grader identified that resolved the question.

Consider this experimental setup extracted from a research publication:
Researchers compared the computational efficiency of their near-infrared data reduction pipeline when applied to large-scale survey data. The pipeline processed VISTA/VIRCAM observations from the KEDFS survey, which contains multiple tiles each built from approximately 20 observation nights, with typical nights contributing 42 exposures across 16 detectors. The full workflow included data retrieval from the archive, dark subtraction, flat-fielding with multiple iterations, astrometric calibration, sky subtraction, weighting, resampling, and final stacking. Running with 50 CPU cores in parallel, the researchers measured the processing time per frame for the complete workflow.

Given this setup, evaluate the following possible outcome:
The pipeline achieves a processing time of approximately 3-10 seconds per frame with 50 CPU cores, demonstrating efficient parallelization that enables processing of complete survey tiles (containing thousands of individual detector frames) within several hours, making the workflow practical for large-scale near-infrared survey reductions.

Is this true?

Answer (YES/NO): YES